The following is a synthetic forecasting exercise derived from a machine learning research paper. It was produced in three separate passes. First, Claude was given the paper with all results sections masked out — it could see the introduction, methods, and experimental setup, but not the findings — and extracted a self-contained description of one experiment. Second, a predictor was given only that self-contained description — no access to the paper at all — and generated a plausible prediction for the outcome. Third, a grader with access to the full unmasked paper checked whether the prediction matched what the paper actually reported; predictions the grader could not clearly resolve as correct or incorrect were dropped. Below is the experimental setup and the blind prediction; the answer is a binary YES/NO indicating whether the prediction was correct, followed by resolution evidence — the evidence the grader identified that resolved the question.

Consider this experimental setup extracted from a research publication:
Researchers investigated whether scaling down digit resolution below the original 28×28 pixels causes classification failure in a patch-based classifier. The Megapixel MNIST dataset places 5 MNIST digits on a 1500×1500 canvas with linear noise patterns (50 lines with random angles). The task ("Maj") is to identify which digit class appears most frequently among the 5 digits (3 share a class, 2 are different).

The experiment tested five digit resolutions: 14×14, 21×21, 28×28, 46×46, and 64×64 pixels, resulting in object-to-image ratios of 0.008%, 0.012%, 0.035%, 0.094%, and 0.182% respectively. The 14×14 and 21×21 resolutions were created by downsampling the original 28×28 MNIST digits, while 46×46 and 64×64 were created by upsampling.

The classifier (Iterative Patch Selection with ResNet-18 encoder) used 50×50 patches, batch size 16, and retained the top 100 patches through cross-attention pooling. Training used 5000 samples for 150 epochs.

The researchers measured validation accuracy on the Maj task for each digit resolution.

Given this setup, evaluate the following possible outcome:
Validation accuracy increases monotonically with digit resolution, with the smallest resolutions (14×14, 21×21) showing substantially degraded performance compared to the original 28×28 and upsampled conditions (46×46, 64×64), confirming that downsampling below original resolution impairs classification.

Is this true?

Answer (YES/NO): NO